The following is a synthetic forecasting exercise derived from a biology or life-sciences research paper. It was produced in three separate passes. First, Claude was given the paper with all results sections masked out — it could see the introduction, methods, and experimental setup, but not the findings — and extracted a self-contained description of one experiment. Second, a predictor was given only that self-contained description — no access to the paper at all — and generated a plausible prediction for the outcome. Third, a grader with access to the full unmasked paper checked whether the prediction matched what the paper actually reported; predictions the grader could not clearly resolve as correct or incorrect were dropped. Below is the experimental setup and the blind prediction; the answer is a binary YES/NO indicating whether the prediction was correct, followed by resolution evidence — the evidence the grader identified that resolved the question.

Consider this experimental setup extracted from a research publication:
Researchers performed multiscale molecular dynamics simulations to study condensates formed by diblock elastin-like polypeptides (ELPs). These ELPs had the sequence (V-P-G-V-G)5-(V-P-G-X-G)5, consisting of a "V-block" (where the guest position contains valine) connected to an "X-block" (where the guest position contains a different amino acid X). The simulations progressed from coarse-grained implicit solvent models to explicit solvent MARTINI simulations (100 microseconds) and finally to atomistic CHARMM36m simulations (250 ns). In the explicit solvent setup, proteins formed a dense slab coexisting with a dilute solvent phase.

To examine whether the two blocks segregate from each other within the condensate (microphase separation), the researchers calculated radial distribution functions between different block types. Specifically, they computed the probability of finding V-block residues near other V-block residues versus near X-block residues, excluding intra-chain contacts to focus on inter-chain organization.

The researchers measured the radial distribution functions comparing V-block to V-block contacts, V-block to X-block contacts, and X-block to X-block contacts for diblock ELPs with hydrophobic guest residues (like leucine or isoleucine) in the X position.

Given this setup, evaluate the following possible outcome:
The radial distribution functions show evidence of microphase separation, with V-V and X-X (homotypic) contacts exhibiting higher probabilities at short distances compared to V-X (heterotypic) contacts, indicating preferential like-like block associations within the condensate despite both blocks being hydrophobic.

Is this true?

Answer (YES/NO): NO